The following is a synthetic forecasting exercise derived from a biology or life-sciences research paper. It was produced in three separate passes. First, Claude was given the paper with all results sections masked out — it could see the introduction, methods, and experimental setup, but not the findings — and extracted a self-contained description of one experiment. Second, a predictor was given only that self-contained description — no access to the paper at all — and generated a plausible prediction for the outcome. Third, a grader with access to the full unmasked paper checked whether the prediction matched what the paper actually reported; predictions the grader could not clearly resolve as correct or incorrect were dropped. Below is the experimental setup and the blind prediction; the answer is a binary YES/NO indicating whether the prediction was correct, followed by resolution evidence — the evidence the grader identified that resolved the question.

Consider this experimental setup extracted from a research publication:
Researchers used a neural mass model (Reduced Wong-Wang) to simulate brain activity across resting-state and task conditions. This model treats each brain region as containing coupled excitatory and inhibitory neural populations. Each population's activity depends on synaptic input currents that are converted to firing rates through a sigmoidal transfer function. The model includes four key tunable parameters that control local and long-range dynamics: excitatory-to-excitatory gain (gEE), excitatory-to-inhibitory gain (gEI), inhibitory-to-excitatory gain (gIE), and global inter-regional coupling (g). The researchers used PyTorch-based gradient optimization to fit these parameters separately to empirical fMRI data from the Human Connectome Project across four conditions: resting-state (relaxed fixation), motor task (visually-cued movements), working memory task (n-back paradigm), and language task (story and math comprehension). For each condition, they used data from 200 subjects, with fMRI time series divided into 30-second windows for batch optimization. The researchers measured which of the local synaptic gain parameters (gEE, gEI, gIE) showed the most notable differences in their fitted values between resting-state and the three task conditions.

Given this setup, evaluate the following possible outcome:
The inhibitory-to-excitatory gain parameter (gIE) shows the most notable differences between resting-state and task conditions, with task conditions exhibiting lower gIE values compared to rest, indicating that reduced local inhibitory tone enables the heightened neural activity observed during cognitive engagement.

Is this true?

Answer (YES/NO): NO